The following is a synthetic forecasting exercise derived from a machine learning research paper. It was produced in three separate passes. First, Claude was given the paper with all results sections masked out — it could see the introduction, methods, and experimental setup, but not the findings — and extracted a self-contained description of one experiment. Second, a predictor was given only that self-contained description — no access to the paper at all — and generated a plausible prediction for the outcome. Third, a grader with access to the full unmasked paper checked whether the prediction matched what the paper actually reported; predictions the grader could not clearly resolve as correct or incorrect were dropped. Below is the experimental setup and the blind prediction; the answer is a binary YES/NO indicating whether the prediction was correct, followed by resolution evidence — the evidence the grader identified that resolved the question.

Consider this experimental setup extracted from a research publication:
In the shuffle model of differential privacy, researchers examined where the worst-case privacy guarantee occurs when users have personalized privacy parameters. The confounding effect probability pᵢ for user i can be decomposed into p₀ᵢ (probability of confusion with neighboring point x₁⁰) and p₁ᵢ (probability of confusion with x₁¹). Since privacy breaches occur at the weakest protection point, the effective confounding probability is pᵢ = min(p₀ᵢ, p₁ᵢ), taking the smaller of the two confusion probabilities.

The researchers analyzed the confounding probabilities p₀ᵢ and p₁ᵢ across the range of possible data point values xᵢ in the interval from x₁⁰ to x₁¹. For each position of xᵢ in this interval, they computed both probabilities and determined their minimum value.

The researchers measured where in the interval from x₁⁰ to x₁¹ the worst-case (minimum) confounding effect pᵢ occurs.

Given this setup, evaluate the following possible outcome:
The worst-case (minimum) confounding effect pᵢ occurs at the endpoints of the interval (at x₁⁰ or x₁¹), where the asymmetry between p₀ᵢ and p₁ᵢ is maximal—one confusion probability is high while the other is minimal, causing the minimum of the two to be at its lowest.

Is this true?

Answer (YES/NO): YES